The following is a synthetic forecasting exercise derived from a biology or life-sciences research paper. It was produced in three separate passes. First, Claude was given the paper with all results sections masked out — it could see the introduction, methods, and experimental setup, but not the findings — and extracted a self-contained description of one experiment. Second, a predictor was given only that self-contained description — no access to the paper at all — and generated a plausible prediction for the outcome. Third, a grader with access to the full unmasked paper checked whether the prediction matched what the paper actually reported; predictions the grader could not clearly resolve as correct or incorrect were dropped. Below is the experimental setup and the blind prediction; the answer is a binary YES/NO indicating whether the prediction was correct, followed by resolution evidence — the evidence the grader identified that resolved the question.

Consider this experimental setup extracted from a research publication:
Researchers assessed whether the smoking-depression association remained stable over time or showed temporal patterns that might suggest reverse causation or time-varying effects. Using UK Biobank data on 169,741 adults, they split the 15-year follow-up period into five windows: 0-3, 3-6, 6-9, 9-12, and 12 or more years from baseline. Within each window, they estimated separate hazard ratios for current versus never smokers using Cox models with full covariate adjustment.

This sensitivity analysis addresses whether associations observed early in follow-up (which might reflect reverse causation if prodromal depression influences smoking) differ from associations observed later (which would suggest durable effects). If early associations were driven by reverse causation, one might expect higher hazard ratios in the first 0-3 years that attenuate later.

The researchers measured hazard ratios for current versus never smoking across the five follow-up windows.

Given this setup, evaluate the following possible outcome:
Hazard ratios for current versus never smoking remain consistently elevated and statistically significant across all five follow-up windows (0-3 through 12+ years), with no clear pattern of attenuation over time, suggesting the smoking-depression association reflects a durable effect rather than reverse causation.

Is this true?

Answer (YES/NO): YES